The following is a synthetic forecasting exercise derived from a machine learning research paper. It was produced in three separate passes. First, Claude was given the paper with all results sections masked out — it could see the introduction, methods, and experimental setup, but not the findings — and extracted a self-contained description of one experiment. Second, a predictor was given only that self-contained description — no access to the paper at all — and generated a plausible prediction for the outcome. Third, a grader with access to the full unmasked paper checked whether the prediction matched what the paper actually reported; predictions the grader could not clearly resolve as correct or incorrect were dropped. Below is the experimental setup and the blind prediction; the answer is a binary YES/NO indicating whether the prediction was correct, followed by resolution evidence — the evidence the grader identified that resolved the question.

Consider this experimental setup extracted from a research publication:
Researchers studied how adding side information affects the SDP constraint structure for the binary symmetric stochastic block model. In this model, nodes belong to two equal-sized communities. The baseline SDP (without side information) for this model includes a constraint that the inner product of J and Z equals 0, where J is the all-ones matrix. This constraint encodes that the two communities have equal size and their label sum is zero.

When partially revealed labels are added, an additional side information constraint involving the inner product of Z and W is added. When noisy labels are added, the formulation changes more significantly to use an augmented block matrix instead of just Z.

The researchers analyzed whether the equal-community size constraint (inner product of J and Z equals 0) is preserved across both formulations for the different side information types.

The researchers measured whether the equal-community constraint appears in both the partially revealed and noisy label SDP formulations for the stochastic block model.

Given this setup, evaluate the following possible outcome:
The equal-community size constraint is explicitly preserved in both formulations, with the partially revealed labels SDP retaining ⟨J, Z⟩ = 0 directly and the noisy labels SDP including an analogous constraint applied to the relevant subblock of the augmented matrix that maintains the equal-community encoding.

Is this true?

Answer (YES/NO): YES